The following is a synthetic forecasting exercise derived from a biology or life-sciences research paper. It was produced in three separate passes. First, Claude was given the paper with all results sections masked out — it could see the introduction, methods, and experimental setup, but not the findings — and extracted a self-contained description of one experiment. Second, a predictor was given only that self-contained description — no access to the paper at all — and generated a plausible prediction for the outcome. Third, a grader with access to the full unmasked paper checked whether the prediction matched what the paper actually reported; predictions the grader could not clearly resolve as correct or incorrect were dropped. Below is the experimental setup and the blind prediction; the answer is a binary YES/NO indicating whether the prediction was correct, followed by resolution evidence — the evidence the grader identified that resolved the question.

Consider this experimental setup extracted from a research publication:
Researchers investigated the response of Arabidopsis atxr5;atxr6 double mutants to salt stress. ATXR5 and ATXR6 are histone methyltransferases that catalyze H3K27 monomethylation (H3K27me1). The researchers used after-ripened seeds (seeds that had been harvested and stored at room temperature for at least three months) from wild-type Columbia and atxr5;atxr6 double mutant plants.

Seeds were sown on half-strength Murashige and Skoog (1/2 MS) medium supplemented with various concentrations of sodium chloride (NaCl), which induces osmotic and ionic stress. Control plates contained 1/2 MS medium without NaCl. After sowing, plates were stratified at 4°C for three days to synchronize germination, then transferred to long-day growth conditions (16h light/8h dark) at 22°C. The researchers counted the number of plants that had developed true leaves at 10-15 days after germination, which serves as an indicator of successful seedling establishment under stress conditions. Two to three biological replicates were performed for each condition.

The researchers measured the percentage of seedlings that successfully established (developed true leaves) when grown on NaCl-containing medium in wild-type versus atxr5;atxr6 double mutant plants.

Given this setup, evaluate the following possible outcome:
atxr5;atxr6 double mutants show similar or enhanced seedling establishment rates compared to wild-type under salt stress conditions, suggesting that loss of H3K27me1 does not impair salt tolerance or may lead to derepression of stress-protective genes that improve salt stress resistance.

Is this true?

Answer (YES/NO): YES